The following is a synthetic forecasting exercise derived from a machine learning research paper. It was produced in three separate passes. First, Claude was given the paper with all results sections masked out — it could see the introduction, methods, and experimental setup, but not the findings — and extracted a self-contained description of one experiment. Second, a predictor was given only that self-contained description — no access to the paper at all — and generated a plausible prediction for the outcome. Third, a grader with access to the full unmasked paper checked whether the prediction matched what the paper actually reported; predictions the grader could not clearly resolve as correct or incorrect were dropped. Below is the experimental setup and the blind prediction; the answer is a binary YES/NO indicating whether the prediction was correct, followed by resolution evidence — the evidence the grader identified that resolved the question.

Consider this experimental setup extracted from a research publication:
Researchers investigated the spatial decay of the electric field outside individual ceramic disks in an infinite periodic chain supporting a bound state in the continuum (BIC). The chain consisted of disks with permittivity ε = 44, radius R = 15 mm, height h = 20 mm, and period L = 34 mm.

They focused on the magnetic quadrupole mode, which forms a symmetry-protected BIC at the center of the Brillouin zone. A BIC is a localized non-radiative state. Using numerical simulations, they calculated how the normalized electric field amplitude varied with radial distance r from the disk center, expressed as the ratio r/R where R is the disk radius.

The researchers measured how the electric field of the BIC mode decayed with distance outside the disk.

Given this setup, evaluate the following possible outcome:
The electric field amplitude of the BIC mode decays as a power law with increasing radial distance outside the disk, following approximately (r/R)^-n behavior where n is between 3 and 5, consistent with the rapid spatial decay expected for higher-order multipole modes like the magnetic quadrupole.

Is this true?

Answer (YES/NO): NO